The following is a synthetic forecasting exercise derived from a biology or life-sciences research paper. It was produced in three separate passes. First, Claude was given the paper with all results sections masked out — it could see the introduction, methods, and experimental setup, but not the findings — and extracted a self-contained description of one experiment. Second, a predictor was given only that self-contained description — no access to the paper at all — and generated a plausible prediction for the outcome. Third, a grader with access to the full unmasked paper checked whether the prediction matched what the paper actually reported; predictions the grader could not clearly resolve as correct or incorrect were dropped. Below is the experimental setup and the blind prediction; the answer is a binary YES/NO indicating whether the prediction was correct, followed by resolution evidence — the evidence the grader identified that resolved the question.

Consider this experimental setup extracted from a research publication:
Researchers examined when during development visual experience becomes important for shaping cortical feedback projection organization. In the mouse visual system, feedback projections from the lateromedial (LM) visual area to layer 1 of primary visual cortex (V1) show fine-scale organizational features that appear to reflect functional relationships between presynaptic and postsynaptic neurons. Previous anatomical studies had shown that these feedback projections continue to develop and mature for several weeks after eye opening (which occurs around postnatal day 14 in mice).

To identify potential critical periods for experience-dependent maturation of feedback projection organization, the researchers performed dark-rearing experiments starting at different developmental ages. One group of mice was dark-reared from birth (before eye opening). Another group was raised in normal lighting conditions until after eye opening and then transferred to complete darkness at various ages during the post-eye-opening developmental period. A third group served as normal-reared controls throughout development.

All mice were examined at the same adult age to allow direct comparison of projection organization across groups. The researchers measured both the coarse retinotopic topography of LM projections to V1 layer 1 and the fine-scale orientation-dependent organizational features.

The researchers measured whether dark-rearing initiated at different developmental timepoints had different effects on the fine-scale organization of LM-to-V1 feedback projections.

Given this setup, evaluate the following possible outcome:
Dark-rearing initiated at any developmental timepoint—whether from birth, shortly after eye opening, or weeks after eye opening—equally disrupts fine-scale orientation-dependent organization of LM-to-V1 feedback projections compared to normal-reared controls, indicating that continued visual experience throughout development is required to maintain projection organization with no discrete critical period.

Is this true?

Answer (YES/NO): NO